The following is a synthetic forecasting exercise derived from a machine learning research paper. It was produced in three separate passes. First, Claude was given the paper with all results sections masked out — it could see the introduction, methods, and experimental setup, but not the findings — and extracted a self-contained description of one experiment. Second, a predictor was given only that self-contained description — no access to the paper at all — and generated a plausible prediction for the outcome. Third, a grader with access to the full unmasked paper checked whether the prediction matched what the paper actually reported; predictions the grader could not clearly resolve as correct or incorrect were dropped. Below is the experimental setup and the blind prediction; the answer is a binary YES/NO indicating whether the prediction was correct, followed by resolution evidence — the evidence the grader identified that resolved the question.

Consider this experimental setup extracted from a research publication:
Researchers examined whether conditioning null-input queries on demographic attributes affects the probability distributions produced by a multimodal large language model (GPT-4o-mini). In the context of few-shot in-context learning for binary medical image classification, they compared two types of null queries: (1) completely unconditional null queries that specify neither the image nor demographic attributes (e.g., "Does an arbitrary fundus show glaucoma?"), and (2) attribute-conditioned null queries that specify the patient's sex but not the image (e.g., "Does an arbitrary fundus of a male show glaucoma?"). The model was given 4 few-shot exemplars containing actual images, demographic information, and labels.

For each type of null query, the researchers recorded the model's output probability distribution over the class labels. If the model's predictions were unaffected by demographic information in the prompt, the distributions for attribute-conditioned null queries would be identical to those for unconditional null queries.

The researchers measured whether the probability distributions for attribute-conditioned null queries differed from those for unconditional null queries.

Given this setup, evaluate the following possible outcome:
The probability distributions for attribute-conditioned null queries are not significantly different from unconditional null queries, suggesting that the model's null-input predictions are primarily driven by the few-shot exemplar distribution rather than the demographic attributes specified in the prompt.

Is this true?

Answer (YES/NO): NO